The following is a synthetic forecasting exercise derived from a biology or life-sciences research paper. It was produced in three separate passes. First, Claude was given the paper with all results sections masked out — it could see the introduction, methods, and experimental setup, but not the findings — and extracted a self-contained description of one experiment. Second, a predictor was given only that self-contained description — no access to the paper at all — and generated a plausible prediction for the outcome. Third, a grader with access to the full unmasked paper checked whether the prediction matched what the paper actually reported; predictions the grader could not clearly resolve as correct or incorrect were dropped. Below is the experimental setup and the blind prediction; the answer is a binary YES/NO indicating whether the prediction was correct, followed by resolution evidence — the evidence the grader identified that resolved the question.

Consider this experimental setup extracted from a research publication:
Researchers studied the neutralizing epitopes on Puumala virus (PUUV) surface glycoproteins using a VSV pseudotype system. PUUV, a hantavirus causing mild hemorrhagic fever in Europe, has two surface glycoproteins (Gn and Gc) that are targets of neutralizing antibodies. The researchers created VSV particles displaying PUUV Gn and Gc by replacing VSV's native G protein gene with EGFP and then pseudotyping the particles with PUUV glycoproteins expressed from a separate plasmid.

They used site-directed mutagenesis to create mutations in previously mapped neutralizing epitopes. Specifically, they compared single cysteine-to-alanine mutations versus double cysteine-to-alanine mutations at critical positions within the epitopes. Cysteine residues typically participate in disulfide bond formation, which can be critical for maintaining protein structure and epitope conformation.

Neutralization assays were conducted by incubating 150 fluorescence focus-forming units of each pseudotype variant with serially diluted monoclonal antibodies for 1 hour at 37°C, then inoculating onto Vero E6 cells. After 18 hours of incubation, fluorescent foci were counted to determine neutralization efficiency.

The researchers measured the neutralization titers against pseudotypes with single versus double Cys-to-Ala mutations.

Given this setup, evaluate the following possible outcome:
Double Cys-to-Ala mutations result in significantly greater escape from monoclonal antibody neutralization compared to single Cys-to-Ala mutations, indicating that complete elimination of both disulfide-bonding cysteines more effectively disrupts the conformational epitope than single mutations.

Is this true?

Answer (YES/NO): YES